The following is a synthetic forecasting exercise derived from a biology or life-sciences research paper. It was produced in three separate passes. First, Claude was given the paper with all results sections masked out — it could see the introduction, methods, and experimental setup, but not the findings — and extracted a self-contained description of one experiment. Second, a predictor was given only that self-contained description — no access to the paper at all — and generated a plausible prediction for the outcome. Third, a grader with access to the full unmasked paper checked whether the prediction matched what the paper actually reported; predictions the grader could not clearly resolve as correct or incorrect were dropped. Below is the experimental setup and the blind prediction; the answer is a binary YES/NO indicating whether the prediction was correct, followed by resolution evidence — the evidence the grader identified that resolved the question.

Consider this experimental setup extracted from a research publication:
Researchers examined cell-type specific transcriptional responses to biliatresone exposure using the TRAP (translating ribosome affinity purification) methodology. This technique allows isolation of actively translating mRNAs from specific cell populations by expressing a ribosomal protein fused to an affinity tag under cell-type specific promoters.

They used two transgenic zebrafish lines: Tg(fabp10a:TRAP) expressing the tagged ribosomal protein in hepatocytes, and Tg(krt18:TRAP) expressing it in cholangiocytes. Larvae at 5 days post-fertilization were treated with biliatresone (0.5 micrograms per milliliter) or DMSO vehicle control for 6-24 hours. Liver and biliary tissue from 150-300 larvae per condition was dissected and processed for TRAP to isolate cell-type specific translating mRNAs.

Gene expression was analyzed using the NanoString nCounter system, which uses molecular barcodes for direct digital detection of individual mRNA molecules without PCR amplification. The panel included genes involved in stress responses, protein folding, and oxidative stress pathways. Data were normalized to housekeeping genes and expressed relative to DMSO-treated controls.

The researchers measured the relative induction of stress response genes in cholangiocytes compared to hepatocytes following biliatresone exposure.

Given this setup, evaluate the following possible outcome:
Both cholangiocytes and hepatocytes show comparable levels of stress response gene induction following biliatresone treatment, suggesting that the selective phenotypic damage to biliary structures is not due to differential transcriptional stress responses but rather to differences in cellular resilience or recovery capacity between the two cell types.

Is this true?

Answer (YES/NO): YES